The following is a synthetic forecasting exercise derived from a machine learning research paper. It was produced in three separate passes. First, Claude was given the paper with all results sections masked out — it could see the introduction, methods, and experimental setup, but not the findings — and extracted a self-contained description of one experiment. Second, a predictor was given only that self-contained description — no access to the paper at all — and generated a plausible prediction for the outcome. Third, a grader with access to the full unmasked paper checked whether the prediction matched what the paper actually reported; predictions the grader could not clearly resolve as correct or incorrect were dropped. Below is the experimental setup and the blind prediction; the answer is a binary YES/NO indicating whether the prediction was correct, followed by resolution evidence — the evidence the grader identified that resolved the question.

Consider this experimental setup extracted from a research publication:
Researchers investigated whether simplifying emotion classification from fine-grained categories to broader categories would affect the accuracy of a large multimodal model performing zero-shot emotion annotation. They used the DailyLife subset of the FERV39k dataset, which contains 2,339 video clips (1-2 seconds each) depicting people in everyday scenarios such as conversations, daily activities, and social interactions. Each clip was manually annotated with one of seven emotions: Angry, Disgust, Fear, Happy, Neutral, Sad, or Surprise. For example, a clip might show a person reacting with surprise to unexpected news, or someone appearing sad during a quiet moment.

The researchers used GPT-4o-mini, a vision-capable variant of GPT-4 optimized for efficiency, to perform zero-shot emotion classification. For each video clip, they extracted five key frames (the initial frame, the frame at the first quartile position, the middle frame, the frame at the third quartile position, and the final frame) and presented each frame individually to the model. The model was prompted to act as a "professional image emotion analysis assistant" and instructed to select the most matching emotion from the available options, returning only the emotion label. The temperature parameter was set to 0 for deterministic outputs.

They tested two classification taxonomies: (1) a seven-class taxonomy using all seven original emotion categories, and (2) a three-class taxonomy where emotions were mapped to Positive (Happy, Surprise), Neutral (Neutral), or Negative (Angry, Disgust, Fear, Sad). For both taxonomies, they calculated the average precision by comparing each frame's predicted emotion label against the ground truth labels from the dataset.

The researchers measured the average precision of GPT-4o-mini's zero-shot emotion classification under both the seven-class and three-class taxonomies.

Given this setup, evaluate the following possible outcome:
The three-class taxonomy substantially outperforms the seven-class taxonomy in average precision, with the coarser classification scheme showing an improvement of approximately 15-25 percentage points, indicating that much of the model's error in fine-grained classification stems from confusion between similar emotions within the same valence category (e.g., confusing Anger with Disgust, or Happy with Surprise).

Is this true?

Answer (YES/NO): NO